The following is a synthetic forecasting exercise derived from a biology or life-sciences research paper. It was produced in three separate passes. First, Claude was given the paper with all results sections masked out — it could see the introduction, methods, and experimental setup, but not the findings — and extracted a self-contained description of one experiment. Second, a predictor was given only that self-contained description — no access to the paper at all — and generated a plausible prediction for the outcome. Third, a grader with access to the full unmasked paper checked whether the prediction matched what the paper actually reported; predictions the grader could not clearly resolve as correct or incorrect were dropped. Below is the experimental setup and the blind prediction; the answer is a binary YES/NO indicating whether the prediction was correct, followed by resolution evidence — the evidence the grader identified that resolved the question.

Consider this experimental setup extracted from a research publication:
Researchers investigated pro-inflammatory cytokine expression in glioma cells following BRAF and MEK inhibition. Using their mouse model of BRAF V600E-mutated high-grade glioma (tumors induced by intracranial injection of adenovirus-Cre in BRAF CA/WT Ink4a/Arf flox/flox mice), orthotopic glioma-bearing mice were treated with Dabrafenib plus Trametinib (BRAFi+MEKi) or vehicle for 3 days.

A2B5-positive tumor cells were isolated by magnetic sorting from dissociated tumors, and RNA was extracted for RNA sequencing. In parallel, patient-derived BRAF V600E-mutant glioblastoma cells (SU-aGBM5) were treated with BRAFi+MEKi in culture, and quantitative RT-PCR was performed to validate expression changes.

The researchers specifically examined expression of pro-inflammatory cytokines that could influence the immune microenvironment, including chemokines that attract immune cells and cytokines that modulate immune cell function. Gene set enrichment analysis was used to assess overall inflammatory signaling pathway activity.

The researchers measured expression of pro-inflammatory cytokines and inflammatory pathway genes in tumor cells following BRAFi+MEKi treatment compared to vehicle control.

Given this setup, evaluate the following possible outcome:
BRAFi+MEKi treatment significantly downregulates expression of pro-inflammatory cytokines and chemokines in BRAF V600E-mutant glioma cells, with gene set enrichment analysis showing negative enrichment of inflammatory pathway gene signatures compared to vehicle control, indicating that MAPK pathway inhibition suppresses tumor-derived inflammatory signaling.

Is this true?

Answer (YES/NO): NO